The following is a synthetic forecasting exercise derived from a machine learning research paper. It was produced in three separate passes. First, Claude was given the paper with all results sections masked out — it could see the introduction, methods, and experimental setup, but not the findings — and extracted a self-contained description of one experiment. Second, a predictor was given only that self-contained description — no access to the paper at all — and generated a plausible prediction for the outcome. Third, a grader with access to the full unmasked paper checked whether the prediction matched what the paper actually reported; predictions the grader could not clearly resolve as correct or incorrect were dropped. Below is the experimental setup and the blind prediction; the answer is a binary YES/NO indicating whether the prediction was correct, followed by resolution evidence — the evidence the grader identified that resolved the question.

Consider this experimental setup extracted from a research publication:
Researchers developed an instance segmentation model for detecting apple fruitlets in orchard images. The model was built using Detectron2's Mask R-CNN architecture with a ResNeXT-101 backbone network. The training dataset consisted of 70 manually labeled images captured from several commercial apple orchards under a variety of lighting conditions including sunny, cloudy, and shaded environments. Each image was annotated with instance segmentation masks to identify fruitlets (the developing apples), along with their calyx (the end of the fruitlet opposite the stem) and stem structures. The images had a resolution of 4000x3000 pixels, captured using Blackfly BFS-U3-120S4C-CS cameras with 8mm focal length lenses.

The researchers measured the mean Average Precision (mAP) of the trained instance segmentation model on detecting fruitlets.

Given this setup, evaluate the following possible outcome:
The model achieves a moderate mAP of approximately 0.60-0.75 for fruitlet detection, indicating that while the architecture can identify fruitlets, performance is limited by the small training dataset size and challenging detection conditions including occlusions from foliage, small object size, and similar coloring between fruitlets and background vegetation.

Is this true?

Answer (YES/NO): NO